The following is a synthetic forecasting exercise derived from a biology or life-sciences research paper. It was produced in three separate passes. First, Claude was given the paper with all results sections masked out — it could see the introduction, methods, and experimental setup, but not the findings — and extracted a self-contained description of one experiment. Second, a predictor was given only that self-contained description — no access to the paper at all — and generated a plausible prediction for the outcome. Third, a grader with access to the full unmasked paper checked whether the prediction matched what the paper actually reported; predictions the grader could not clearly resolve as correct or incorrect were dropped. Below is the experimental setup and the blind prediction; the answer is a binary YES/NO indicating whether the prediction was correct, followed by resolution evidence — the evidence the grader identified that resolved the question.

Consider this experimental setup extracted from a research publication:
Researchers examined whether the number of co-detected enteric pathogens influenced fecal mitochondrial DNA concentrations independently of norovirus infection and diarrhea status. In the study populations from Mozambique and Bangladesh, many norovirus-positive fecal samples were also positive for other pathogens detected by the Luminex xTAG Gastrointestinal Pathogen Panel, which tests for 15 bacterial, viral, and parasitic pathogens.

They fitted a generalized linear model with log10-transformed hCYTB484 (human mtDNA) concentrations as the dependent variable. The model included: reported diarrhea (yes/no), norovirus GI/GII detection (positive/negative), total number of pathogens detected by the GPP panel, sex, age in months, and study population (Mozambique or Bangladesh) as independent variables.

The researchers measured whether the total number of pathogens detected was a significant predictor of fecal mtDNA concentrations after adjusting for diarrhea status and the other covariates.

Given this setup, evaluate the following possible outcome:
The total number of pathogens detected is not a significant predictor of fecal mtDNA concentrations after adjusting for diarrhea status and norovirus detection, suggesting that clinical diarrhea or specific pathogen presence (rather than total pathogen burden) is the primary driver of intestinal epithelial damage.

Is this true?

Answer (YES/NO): YES